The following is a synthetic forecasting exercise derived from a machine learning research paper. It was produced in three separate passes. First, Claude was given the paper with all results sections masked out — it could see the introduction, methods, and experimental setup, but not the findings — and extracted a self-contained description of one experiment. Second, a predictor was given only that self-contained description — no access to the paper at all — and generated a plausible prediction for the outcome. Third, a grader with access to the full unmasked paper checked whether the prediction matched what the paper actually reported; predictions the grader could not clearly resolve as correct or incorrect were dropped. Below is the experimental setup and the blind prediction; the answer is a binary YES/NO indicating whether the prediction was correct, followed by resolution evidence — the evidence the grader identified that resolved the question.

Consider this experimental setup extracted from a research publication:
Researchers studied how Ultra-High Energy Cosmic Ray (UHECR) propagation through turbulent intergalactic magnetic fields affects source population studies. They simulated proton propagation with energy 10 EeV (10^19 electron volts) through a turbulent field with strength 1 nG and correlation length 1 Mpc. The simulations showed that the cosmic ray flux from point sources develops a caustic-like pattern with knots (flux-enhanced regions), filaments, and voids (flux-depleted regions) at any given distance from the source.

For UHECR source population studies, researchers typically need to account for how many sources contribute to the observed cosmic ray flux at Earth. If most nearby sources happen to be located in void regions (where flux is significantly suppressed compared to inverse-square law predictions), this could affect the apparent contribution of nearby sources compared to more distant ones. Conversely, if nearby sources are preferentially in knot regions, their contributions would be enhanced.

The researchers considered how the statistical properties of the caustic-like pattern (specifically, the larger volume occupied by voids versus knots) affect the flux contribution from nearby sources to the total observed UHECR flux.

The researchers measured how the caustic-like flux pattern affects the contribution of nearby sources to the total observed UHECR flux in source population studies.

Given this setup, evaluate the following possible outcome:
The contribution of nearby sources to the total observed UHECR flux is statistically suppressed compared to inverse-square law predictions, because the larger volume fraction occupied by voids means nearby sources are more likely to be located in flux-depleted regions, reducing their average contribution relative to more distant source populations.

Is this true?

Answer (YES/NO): YES